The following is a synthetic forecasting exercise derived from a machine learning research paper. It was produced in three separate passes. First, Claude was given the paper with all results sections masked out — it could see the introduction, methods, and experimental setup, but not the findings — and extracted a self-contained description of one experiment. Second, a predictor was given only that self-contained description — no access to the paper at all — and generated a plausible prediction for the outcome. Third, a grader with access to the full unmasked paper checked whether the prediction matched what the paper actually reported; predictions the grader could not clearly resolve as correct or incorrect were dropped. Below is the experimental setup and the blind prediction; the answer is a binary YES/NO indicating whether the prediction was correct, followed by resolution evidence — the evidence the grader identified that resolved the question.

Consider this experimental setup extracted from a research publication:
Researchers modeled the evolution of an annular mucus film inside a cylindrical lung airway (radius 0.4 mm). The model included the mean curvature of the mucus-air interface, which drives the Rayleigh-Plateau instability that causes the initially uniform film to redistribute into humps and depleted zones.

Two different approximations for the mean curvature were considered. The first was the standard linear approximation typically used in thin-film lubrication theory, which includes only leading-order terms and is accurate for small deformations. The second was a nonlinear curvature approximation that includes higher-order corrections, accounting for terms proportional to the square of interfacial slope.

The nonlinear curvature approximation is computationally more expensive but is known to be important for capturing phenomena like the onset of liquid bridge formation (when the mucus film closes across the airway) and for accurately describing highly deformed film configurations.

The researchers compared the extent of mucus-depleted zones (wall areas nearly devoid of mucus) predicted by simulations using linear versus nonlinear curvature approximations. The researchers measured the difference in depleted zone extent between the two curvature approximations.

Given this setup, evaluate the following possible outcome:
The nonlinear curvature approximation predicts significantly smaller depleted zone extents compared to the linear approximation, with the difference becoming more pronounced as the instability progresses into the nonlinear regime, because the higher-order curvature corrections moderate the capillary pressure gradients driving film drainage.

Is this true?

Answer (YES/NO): NO